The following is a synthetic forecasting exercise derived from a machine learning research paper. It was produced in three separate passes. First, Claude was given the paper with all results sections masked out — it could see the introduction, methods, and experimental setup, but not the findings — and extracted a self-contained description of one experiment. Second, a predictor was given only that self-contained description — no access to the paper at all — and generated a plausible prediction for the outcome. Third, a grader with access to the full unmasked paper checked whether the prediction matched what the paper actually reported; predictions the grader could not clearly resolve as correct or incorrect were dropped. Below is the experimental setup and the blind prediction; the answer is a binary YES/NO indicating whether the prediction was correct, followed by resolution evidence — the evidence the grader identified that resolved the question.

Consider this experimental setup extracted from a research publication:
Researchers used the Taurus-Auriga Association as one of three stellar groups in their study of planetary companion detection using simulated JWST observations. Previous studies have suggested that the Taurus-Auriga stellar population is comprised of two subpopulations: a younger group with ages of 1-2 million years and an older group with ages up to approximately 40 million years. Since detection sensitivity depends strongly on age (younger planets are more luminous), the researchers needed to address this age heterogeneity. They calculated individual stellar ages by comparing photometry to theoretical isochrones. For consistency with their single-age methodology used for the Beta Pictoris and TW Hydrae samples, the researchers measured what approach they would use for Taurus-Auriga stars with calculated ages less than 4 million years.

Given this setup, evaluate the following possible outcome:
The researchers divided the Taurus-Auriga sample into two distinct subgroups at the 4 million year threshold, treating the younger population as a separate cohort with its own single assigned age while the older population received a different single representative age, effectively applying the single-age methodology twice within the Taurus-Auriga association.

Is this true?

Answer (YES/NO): NO